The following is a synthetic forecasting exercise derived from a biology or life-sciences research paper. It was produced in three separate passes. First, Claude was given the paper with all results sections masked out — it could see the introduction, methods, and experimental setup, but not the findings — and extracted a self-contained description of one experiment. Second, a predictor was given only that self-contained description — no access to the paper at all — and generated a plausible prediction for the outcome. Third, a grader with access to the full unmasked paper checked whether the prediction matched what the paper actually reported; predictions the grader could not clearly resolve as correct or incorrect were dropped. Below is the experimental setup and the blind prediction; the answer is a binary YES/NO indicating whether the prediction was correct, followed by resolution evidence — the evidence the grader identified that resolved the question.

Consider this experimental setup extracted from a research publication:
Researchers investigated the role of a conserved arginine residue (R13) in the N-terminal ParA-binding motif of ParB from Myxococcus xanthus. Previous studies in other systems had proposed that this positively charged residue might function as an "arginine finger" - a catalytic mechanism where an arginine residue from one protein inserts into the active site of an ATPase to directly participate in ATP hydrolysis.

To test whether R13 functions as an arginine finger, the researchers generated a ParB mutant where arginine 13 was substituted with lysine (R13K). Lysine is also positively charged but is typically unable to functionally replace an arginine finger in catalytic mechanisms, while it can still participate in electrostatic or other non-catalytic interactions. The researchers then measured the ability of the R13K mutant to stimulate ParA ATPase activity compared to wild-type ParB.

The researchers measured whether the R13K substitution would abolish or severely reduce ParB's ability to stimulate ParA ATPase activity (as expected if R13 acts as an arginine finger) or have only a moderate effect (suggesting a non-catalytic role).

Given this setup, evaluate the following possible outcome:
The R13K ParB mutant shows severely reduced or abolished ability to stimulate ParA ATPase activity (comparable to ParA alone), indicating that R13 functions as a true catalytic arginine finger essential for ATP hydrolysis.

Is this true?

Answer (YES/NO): NO